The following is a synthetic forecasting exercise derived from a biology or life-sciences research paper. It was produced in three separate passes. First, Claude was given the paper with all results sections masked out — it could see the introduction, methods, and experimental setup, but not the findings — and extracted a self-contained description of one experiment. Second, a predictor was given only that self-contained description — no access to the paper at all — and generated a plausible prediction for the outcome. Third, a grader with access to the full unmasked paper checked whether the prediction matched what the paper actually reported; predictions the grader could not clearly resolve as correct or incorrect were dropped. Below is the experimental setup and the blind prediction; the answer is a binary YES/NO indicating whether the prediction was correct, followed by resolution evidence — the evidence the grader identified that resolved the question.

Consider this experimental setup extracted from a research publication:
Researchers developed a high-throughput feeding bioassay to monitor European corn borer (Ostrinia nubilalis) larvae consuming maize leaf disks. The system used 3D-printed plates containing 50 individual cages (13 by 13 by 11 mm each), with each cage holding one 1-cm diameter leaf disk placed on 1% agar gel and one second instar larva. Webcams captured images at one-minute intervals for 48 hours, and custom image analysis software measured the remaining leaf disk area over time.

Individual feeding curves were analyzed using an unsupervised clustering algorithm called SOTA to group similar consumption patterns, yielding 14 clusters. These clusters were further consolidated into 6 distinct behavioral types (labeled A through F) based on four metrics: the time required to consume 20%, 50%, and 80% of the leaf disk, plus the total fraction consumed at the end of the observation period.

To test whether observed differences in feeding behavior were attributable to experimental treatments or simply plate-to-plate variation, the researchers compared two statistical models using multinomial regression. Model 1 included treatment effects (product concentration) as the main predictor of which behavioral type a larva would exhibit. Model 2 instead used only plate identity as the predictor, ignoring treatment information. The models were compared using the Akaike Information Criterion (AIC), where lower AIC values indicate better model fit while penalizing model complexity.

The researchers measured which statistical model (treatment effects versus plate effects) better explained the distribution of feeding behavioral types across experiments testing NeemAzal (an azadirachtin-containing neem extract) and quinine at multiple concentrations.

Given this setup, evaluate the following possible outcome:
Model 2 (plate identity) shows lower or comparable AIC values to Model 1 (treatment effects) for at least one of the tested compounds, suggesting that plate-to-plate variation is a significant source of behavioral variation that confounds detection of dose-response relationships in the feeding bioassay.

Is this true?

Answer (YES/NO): NO